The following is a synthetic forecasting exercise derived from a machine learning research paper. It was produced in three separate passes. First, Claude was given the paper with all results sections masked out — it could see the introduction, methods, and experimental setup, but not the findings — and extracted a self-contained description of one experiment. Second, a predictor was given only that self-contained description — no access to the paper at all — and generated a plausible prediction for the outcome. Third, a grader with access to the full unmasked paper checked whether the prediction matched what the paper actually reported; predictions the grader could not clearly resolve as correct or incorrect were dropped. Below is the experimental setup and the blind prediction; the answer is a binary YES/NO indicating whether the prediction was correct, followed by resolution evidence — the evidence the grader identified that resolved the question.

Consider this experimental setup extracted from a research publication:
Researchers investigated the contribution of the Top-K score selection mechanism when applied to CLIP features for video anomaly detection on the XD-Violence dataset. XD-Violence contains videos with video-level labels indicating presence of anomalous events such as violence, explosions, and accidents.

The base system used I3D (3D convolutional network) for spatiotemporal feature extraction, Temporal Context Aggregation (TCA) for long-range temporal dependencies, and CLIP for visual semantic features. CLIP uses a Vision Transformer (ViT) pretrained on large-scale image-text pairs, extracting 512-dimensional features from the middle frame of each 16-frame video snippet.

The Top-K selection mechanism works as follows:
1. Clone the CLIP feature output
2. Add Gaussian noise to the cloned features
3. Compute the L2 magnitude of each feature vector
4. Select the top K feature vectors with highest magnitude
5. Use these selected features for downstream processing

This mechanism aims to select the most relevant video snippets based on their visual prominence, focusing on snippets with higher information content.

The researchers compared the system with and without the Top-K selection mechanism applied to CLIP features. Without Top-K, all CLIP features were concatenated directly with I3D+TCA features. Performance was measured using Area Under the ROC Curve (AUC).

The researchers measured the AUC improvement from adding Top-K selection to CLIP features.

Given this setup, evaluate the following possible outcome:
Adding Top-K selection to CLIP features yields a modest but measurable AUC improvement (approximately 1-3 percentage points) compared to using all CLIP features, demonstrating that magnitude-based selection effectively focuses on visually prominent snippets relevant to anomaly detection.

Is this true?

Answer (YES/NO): NO